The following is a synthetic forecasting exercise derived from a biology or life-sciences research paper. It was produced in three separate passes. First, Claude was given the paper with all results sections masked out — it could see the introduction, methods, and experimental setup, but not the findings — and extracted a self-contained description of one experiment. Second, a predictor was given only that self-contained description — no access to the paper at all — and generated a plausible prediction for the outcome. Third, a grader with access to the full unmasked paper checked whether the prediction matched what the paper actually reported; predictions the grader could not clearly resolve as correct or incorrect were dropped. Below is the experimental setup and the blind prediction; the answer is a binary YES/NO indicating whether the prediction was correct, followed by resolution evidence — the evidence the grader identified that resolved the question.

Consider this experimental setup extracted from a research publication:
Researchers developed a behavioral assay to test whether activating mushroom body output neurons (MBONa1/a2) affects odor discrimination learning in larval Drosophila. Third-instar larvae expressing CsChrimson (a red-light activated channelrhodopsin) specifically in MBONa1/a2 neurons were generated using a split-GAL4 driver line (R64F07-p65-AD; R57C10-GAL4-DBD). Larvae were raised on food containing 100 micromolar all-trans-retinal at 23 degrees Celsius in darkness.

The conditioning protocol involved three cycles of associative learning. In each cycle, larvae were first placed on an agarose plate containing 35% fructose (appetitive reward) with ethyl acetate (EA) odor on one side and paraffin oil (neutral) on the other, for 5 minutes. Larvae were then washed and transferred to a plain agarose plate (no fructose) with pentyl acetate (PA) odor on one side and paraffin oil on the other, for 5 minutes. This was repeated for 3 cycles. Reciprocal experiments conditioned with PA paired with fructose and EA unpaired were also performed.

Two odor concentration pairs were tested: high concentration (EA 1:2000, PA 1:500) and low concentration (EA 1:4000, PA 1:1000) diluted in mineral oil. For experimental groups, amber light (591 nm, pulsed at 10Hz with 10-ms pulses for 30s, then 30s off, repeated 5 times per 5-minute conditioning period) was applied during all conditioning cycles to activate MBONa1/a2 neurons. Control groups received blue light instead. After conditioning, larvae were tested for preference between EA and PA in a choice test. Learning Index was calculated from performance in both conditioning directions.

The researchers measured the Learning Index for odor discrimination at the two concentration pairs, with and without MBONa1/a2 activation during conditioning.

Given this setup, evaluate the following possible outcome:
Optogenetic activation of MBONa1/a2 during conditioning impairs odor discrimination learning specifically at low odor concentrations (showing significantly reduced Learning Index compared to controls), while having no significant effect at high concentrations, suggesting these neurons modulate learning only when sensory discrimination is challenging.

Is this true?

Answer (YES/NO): NO